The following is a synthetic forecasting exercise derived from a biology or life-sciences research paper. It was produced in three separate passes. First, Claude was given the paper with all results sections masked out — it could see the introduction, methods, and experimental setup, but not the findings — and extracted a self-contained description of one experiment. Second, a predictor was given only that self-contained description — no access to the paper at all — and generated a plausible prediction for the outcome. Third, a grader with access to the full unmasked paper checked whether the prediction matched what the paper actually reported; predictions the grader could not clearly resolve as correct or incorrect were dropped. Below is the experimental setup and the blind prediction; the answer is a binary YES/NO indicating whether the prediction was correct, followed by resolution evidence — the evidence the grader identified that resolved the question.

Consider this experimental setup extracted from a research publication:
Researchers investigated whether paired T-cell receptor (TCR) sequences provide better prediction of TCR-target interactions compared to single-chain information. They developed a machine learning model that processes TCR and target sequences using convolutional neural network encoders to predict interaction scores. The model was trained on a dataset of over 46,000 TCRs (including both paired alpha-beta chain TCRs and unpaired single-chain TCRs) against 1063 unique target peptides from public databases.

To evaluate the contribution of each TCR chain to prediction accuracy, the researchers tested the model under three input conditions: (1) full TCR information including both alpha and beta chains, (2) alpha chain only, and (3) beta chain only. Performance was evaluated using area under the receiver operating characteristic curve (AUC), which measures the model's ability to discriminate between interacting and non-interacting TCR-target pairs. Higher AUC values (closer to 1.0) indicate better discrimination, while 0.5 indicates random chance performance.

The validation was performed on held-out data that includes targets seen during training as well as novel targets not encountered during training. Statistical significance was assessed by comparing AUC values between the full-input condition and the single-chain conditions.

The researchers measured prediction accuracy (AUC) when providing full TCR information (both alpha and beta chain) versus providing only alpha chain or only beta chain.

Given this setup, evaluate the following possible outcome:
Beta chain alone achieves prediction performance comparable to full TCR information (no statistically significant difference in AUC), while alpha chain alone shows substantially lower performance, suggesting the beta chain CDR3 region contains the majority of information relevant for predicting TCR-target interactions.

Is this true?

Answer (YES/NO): NO